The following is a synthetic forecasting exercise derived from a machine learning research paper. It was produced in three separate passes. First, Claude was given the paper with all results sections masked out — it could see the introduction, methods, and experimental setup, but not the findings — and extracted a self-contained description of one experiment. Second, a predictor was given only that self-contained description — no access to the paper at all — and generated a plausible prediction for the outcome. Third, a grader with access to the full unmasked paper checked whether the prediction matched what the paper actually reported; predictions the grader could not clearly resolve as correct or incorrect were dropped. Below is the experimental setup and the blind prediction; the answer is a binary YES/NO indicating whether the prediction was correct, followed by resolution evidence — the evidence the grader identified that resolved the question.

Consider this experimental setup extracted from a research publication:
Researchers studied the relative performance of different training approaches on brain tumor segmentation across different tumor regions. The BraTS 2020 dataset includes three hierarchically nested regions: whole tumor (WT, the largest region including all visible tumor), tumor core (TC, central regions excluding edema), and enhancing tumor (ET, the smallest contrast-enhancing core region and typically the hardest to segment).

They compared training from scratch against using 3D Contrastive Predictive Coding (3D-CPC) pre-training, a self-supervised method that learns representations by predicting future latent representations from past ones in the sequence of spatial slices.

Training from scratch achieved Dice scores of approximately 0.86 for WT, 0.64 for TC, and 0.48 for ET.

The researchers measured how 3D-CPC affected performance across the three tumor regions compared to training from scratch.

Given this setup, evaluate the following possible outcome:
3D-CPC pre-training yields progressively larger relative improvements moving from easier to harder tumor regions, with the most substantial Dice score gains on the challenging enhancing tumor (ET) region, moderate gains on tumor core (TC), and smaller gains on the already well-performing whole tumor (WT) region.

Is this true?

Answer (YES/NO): NO